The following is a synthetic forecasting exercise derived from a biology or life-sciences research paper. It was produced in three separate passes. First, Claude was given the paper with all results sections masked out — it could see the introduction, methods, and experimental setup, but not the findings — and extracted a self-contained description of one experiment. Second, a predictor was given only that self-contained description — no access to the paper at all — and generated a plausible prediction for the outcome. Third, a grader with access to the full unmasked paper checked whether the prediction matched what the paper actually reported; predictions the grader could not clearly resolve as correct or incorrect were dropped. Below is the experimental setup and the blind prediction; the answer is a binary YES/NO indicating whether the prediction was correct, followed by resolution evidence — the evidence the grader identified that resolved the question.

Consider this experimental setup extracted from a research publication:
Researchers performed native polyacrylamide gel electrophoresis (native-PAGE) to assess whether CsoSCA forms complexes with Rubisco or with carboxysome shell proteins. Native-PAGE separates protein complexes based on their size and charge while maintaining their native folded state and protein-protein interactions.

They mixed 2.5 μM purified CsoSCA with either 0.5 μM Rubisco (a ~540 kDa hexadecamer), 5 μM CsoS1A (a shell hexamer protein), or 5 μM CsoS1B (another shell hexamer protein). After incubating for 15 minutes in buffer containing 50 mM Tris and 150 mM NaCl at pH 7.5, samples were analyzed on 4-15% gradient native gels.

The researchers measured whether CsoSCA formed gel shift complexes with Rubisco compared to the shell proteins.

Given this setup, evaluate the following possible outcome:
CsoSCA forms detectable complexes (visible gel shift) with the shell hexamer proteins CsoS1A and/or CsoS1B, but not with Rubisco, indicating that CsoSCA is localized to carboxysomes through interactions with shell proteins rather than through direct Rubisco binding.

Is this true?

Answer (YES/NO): NO